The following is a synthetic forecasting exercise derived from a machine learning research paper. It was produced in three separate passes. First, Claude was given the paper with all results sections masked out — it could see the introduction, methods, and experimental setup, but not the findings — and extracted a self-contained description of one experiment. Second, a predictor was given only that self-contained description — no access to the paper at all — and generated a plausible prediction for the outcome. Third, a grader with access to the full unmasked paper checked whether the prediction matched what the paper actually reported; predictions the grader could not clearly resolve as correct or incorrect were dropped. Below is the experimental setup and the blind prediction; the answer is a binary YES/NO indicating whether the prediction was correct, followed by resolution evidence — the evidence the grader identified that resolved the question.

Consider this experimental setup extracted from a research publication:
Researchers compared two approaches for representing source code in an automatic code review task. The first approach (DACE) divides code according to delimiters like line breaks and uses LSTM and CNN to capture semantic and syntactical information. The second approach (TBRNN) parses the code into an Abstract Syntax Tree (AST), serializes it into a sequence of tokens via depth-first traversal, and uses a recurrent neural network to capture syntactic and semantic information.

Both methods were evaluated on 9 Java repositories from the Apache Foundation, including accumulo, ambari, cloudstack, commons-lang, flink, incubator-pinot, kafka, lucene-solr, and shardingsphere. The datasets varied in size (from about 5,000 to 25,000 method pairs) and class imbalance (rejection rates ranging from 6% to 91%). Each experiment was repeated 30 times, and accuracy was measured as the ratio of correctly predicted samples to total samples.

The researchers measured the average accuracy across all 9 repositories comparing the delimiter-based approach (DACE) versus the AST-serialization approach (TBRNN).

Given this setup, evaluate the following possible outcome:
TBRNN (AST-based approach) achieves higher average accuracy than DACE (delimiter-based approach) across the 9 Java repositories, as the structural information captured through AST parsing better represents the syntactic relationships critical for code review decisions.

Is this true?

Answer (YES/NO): YES